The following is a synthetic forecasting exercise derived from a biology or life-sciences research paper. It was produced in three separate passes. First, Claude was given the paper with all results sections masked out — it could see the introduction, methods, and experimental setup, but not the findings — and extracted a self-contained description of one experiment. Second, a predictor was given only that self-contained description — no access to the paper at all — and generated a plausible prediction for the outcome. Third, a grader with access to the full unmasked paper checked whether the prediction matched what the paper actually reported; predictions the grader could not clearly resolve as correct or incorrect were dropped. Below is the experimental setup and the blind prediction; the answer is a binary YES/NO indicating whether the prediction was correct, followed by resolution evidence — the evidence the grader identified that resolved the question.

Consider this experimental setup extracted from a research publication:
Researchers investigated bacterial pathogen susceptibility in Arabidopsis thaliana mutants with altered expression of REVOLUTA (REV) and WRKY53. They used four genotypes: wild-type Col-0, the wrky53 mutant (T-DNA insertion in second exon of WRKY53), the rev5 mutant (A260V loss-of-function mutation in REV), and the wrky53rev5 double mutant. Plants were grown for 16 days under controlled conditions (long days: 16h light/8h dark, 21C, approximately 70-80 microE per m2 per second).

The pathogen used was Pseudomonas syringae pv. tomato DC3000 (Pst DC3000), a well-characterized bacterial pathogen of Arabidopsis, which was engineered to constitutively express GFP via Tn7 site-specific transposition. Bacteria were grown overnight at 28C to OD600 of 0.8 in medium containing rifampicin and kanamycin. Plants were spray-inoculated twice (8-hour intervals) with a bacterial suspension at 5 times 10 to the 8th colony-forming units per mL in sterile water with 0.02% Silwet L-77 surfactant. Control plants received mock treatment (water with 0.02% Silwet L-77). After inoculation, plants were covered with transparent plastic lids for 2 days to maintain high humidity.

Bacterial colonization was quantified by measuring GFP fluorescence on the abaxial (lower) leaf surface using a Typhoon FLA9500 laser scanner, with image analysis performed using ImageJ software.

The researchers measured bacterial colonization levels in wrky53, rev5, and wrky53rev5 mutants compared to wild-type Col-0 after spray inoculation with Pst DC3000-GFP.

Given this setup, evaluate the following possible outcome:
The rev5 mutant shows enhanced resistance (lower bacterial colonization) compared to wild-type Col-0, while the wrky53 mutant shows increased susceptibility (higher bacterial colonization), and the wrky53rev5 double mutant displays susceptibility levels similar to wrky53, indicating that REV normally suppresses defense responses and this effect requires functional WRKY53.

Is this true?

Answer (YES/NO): NO